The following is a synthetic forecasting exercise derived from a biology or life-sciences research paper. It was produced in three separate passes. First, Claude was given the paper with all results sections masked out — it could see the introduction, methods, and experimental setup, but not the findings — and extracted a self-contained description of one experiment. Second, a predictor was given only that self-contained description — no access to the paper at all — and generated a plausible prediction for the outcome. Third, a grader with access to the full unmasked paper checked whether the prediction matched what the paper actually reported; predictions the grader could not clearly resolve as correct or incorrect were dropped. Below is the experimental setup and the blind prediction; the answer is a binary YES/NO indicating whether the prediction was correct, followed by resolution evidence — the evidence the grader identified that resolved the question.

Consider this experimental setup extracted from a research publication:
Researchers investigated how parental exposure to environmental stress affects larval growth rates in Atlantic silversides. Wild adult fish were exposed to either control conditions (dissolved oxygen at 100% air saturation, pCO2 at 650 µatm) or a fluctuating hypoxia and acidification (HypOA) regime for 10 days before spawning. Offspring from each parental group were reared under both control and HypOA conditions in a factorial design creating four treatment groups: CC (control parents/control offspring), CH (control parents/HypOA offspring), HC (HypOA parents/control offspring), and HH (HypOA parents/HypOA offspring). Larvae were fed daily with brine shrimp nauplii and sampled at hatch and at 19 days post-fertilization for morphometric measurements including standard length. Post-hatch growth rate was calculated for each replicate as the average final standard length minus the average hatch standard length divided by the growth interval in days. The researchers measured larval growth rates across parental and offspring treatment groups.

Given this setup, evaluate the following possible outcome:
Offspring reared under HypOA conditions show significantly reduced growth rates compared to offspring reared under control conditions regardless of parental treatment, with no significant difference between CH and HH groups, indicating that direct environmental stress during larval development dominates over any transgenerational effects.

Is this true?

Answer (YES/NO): NO